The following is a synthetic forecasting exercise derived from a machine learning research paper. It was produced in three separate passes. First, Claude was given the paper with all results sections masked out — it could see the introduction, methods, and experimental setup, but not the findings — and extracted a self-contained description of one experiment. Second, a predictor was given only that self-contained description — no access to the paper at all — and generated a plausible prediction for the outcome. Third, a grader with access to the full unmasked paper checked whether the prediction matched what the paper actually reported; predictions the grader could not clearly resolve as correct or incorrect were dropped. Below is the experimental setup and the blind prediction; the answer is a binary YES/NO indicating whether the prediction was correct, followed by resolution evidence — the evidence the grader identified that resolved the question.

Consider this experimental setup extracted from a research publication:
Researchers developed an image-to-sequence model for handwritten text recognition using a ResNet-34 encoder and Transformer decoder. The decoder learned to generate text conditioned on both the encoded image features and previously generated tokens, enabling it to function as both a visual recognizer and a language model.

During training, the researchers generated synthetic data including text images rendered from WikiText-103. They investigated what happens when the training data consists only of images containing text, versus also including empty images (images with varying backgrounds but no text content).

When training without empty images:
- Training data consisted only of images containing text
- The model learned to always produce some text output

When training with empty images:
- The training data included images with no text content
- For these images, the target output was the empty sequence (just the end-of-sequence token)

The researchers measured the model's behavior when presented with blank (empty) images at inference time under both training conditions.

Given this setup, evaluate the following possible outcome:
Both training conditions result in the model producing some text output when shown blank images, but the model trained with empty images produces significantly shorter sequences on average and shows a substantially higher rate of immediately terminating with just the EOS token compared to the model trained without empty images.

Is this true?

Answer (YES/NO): NO